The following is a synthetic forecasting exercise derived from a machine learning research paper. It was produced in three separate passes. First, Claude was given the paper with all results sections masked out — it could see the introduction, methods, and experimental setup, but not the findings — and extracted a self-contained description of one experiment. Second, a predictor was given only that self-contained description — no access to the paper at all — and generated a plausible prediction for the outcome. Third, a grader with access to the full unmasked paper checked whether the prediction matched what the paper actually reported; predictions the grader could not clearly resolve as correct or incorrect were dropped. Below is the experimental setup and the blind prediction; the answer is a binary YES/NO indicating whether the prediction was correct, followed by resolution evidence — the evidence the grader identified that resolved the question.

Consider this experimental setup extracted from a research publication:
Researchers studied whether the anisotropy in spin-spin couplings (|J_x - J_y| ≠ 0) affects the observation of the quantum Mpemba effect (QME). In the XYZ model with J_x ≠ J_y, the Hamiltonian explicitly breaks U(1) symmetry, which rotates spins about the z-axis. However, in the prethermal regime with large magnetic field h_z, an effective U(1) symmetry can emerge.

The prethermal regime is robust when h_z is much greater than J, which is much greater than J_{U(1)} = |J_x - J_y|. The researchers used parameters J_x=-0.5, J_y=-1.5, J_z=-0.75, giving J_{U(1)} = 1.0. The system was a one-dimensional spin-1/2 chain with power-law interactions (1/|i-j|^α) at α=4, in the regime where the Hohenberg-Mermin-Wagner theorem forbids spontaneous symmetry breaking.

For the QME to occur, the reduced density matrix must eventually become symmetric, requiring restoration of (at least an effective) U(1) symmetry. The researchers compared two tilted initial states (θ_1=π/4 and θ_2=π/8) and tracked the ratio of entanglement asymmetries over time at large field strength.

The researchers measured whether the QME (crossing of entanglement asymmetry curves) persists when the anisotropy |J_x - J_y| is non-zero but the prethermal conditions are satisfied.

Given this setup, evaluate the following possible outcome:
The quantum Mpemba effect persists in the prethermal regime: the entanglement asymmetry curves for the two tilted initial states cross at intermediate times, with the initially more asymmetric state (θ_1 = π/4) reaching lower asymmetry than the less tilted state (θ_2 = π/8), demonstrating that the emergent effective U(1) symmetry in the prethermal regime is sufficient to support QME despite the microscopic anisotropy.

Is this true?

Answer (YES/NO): YES